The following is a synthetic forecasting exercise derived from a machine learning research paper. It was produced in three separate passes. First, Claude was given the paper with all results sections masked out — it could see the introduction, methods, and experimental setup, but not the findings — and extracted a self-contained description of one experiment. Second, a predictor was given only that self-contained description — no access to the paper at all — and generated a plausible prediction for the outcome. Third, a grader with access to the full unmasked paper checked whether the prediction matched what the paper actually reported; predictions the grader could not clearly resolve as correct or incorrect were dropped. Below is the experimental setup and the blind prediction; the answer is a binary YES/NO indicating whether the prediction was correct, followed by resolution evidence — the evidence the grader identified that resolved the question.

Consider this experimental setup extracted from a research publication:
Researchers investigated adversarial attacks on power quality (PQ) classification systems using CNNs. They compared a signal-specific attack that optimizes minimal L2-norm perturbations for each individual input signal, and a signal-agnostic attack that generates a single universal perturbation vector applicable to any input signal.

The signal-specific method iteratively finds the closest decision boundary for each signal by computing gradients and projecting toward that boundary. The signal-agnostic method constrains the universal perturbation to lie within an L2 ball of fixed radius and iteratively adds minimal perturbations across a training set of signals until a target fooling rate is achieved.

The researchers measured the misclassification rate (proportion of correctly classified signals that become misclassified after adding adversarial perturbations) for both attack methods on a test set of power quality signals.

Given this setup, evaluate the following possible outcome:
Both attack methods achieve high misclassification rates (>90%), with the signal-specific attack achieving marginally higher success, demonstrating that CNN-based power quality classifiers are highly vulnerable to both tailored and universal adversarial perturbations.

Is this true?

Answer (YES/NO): NO